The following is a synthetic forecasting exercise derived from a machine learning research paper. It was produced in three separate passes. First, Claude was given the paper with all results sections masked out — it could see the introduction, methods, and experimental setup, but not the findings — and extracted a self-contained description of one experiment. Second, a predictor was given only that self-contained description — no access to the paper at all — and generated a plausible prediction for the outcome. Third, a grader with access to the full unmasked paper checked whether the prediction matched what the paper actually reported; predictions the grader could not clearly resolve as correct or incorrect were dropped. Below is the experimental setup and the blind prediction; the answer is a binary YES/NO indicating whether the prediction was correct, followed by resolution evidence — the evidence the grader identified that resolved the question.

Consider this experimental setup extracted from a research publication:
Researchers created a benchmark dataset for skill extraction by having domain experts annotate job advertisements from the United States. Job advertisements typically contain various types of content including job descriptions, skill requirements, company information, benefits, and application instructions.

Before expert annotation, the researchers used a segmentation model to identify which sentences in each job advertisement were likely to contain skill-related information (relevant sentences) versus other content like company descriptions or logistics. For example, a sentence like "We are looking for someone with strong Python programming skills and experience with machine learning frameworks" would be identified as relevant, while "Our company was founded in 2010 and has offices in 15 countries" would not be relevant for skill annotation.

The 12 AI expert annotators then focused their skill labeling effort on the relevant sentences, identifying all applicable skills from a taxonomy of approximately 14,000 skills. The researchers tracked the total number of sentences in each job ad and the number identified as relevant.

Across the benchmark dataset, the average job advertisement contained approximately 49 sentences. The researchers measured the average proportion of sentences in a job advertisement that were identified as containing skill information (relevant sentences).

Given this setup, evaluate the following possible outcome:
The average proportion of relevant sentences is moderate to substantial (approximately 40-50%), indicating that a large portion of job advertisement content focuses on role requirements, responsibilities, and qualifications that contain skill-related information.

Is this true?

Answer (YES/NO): YES